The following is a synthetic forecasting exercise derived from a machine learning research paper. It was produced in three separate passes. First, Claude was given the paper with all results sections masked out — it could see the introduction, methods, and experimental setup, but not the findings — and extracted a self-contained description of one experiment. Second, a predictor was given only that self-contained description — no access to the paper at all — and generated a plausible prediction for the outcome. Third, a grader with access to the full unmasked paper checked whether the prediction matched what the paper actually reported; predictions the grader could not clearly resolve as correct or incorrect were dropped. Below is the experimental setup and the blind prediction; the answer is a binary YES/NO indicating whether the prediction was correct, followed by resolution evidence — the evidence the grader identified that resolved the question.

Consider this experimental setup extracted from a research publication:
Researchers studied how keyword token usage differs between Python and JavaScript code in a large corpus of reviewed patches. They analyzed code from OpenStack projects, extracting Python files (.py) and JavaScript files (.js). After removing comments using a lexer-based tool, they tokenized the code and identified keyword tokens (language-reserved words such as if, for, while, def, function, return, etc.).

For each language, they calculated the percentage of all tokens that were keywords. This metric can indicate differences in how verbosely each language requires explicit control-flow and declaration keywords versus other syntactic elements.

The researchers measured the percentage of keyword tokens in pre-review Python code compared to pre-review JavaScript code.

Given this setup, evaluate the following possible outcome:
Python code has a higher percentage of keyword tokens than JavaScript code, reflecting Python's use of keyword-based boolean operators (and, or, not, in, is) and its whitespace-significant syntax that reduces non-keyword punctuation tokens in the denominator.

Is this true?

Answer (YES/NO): NO